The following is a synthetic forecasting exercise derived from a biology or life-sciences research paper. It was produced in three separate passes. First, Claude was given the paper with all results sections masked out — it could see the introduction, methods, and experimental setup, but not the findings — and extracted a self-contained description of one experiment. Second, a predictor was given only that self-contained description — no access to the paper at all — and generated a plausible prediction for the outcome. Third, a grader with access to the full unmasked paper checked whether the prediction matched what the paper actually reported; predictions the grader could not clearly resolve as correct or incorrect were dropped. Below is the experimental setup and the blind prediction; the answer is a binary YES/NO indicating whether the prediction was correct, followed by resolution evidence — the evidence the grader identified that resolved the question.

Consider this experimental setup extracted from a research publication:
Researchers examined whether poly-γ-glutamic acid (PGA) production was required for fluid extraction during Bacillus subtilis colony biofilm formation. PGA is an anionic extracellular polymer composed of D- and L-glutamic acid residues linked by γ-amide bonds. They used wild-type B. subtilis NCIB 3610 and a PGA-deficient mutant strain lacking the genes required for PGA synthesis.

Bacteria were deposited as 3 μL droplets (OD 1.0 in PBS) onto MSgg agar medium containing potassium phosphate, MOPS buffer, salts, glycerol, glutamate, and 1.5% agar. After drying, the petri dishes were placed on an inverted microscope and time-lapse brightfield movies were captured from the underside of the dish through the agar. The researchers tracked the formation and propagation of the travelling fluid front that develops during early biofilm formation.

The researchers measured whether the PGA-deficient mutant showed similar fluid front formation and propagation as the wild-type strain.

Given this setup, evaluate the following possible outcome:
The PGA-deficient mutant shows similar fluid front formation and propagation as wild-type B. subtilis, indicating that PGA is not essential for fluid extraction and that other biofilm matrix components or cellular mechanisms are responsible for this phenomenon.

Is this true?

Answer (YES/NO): NO